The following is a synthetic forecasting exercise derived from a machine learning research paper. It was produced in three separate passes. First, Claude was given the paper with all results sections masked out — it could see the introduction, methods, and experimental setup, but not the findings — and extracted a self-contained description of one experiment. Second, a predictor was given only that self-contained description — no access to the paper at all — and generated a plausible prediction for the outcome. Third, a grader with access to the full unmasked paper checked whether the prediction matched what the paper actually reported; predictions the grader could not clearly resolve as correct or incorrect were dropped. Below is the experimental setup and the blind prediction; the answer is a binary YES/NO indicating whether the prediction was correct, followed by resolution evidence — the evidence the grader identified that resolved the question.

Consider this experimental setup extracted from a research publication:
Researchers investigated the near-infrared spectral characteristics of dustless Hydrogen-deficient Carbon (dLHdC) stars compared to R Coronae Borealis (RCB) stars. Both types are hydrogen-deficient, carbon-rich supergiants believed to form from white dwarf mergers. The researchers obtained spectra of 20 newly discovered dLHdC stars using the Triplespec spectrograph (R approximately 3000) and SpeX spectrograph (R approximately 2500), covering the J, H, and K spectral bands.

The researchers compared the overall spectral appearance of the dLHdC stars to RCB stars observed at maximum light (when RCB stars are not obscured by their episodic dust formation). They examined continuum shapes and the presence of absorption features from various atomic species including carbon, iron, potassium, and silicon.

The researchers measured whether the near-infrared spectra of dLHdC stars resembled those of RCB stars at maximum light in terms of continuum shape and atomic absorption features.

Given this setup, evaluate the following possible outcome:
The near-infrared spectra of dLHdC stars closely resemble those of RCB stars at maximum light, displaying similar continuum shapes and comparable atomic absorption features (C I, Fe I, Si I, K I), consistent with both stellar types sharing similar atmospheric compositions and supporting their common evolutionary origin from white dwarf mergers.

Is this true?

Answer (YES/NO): YES